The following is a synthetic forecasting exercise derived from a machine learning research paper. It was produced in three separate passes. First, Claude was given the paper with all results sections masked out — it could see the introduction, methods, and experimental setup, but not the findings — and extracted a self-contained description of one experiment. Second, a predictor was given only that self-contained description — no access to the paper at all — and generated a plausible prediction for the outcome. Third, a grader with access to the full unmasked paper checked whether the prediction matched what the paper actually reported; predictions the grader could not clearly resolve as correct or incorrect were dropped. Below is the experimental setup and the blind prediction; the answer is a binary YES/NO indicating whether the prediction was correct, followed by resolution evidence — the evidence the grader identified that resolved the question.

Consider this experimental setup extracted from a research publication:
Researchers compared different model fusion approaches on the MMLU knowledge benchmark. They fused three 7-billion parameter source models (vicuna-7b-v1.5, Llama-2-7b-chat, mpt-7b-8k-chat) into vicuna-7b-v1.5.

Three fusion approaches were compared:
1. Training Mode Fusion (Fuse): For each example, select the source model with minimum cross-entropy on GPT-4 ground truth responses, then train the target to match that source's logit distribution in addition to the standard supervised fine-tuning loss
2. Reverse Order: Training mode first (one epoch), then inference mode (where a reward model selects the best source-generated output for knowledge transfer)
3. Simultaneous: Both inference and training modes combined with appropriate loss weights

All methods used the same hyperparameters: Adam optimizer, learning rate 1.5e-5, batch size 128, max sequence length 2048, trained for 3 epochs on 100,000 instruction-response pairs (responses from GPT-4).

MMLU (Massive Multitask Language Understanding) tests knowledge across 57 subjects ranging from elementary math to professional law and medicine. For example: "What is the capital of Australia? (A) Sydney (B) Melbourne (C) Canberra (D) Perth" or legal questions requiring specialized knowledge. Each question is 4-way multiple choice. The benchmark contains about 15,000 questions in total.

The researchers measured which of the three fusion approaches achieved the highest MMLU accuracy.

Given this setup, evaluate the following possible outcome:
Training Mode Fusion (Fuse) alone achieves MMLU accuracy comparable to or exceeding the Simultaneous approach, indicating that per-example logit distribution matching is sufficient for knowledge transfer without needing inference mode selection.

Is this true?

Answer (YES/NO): NO